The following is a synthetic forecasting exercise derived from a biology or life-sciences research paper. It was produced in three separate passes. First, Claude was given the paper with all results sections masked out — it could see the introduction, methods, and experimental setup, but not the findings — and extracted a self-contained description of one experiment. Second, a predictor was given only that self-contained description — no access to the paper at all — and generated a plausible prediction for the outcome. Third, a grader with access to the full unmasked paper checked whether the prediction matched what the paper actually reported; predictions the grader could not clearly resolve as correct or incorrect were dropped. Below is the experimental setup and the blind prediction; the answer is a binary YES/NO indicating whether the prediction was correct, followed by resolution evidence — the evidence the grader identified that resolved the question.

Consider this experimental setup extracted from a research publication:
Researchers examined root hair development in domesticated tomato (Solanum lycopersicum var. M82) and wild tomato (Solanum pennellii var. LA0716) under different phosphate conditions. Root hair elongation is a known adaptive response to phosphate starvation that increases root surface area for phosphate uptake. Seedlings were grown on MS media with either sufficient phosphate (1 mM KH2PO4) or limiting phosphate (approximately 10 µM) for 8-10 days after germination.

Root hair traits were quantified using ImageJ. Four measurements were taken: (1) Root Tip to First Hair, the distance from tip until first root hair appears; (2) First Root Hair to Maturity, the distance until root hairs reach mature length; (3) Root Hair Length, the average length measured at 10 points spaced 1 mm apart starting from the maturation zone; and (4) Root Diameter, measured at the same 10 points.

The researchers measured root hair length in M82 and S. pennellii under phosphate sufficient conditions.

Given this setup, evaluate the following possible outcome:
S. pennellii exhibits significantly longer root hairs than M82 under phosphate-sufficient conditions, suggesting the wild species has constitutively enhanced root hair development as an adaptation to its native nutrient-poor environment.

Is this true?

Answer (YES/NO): YES